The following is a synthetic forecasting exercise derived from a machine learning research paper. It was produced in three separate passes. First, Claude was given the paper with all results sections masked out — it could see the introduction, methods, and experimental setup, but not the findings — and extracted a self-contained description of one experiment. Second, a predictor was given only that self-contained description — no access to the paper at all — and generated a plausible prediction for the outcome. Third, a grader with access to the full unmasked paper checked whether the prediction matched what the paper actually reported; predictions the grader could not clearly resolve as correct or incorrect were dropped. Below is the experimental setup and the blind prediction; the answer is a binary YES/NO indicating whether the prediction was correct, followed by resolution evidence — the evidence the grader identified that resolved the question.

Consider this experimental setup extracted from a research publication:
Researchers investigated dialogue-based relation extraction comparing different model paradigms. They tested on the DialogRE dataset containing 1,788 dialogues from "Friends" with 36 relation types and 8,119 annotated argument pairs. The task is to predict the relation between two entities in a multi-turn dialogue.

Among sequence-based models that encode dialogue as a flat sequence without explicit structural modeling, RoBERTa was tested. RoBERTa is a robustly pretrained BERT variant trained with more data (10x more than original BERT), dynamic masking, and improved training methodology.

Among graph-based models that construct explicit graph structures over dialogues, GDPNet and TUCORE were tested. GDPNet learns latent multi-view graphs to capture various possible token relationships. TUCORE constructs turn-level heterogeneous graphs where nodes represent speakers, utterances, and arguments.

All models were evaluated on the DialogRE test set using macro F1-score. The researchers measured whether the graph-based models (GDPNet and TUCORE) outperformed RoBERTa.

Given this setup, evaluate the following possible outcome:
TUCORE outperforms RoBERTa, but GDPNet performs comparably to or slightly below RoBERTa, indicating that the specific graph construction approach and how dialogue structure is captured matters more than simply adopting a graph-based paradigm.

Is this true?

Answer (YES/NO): NO